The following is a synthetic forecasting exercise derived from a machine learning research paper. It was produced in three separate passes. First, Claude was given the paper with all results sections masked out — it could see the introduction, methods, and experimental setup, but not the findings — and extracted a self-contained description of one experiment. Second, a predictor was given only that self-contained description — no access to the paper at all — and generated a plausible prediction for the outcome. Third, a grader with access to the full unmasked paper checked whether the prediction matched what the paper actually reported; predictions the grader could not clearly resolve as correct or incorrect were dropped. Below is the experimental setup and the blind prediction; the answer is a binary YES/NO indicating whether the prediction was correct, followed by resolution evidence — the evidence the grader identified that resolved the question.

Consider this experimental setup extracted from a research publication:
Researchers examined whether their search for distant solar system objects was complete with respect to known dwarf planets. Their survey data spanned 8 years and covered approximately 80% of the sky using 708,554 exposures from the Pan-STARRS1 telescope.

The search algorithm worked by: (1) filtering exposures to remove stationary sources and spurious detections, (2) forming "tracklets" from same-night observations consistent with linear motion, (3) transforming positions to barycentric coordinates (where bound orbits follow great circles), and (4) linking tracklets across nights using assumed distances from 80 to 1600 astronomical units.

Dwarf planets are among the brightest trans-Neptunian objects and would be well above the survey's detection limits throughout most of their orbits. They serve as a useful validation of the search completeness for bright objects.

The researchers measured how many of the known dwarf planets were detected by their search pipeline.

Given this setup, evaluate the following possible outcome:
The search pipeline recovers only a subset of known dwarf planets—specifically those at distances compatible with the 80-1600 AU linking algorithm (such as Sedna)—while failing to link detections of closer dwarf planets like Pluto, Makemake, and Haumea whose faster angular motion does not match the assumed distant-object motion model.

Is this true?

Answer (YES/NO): NO